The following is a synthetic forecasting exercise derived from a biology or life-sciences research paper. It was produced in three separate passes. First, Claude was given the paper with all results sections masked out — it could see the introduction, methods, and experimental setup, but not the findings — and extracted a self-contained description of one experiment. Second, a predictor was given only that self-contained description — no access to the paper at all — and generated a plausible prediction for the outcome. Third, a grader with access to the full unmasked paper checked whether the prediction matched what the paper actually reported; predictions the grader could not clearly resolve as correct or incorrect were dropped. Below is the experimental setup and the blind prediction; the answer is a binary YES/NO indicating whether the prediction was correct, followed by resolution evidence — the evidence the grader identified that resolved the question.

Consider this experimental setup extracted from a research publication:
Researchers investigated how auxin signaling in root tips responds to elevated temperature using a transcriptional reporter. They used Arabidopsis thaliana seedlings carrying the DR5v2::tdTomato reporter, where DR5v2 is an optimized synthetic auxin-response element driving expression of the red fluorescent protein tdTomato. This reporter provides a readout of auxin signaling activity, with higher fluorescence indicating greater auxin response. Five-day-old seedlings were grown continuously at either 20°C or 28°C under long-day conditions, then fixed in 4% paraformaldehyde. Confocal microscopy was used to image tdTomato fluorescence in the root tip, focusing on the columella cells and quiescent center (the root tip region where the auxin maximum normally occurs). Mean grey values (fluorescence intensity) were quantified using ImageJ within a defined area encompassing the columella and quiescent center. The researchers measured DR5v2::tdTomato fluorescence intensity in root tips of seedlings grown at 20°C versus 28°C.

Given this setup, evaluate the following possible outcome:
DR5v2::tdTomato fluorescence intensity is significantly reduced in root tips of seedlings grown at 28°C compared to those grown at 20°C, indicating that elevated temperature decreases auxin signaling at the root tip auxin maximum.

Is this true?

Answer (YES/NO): NO